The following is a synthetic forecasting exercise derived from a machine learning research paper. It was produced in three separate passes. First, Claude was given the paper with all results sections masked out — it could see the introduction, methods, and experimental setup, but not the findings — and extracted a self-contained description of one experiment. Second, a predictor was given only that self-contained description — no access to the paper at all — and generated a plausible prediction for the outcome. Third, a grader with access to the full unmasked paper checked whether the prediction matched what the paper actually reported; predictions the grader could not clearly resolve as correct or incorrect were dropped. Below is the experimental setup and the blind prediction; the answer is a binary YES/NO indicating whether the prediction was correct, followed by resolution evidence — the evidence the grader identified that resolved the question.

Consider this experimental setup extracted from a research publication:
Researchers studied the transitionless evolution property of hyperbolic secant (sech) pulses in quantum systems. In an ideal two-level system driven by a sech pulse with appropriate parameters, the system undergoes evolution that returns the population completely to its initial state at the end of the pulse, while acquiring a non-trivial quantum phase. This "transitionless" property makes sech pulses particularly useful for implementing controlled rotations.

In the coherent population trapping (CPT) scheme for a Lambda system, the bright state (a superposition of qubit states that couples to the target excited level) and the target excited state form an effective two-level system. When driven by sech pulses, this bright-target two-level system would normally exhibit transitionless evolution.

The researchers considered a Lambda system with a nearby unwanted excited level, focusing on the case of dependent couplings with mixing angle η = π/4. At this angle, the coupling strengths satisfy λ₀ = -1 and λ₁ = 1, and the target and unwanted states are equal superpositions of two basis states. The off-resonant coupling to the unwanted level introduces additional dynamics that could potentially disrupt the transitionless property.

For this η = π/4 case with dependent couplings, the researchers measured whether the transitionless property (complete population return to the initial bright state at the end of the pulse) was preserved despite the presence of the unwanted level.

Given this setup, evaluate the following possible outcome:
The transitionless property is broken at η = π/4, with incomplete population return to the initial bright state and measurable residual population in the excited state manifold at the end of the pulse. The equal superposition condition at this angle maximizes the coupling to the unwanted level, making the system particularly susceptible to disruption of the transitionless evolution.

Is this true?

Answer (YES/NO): NO